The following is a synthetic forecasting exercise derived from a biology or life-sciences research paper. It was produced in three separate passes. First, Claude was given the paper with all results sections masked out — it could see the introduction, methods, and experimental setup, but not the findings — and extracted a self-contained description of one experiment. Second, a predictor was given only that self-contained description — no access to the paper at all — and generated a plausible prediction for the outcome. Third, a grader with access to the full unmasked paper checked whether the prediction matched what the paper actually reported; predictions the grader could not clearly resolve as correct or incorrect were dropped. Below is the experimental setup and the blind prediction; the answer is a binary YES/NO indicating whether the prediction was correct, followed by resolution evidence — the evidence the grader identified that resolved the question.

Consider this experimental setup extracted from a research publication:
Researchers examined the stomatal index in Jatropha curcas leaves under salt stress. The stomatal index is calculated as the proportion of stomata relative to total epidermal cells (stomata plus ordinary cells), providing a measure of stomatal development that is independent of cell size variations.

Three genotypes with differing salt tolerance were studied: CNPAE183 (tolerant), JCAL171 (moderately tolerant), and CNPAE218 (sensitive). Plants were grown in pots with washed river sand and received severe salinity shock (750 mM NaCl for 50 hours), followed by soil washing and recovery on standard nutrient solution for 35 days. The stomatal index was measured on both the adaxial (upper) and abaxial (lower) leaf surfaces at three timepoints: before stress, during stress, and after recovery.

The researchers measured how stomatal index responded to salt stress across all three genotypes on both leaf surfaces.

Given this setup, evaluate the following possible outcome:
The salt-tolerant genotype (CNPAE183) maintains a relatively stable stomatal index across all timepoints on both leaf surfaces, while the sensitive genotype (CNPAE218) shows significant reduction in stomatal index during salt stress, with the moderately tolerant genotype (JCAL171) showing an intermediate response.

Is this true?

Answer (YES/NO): NO